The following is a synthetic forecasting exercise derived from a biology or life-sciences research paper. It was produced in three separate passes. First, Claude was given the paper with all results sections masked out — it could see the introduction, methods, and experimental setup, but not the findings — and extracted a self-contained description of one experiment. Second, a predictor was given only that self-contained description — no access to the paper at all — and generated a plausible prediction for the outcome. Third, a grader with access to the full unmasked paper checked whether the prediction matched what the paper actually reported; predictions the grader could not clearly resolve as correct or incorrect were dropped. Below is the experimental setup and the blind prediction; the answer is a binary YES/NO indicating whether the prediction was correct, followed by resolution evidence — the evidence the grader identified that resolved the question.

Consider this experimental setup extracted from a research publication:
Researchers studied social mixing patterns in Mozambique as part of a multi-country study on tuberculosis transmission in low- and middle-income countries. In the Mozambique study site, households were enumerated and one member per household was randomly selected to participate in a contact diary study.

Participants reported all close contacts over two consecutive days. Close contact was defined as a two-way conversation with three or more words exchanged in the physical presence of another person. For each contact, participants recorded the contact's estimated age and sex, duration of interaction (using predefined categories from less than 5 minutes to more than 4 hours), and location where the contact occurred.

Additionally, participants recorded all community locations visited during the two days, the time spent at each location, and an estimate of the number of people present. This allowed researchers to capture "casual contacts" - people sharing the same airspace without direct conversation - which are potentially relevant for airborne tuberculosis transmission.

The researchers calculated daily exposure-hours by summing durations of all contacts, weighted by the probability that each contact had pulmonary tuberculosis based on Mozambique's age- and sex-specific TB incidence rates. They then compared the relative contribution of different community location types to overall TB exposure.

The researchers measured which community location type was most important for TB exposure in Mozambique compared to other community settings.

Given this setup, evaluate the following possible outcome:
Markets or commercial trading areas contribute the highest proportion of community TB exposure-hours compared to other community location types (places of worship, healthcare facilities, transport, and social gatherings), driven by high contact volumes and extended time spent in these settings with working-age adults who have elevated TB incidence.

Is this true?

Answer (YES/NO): NO